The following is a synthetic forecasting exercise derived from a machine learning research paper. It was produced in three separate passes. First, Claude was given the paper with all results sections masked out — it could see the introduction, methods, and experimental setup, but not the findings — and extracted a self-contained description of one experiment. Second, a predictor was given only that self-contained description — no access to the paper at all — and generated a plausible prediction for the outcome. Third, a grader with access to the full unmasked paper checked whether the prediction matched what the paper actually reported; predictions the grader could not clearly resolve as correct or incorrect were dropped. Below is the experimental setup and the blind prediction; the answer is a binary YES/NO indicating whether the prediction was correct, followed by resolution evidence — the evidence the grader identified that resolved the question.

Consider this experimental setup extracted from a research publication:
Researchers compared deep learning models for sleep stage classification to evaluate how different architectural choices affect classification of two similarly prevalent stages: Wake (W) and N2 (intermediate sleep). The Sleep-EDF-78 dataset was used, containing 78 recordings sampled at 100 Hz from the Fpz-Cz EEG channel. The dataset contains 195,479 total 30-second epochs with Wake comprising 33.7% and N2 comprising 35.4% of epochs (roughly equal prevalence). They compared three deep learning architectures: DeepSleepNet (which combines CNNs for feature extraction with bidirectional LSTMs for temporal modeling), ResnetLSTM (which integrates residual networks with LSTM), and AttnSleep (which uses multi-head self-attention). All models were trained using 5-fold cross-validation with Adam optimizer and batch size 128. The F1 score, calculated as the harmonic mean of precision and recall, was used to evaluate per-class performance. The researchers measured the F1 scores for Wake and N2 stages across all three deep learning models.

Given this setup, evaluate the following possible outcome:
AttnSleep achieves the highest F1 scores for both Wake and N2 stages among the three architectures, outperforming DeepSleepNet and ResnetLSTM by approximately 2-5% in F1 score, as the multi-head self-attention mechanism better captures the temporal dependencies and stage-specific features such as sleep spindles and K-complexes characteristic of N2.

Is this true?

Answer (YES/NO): NO